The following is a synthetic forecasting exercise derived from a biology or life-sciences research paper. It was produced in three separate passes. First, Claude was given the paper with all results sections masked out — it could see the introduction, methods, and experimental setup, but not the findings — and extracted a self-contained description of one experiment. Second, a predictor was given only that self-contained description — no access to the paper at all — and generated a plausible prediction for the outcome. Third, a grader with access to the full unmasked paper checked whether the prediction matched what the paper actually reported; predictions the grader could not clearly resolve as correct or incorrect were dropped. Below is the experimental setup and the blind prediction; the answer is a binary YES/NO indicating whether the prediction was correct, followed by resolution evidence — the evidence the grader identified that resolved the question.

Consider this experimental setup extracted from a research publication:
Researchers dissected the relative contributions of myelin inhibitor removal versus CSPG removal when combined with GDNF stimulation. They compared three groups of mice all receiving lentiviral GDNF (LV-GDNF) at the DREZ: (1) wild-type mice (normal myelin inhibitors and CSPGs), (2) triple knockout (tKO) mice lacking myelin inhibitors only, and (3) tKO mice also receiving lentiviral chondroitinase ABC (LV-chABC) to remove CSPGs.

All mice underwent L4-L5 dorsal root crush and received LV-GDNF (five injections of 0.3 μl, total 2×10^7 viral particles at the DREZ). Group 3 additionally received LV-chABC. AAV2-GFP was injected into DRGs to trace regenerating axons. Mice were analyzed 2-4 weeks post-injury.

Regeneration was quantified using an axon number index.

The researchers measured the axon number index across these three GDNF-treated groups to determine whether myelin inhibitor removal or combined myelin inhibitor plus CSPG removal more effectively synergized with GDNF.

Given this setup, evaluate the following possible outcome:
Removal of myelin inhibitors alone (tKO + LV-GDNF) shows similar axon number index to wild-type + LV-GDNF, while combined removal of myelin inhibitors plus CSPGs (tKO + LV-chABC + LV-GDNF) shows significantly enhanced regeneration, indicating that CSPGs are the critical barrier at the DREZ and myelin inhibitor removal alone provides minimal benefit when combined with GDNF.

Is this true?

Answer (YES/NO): NO